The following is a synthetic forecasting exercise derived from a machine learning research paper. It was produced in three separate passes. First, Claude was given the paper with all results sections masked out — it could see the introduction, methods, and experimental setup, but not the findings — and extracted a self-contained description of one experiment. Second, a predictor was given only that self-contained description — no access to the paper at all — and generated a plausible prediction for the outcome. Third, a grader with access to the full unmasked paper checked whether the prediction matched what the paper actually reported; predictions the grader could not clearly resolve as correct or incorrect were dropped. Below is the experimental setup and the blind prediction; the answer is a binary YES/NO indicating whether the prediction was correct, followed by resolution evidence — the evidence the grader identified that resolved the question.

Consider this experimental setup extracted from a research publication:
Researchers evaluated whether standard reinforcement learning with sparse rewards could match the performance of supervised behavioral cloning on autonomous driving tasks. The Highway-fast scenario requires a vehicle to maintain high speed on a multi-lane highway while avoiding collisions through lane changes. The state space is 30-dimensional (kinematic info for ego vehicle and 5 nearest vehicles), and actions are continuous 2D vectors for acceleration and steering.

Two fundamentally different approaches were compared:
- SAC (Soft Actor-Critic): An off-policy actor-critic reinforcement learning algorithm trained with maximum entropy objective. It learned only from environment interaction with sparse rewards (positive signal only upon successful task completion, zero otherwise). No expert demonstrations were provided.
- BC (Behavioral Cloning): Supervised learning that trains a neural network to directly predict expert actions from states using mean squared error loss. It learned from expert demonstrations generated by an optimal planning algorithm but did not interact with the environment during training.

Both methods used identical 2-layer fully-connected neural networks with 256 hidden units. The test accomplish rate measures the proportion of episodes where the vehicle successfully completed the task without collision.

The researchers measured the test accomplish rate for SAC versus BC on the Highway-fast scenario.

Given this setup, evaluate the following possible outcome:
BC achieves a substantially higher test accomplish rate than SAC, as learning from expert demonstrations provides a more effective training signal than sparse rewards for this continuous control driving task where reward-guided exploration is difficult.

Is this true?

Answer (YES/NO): NO